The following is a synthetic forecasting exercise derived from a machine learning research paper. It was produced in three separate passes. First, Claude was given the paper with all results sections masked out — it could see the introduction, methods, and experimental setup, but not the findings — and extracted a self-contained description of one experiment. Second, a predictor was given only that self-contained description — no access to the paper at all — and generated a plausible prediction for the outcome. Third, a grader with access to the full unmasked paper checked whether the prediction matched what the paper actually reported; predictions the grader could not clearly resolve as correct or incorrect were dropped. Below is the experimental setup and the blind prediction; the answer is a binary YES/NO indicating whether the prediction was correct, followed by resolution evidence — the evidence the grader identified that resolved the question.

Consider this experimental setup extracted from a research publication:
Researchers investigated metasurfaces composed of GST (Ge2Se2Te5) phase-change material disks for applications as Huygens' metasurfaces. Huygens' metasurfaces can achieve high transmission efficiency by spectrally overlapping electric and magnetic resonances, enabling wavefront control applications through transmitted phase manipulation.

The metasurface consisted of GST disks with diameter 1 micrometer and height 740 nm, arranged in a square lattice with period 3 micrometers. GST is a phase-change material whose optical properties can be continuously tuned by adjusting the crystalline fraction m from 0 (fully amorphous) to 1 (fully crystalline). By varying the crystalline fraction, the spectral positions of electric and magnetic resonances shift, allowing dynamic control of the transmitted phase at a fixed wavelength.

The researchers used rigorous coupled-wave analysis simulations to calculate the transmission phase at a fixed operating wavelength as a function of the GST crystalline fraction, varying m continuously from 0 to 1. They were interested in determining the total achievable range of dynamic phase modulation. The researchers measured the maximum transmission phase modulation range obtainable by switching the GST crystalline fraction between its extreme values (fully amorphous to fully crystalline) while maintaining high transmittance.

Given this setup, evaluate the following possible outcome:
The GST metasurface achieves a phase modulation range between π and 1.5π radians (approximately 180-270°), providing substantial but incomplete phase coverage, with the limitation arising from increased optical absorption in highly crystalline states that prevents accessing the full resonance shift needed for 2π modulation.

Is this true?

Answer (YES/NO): NO